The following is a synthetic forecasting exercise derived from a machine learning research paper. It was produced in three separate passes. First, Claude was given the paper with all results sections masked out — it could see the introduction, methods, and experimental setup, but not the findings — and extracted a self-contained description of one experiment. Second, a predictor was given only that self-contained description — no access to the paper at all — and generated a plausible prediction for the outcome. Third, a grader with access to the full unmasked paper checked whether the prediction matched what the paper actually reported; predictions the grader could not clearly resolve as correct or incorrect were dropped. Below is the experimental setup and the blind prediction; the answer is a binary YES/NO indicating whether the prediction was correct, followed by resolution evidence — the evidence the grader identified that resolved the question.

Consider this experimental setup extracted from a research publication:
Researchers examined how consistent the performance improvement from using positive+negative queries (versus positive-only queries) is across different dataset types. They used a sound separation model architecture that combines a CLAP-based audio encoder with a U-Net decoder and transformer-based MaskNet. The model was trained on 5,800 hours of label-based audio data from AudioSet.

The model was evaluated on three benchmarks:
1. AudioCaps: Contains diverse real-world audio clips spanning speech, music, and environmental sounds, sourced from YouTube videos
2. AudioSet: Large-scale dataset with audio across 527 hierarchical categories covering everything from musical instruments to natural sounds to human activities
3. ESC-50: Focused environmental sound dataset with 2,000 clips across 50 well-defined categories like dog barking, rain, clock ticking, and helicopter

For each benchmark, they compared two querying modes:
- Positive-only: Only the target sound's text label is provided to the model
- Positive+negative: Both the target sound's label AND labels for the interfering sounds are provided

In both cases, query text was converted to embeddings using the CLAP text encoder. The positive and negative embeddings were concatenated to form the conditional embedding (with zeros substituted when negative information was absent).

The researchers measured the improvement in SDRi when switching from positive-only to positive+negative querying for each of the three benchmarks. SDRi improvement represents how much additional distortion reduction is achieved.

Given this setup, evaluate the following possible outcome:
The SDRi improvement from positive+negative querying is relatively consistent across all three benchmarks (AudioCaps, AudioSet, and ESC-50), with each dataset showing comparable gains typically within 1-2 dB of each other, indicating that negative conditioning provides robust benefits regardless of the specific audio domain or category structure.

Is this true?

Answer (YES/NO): YES